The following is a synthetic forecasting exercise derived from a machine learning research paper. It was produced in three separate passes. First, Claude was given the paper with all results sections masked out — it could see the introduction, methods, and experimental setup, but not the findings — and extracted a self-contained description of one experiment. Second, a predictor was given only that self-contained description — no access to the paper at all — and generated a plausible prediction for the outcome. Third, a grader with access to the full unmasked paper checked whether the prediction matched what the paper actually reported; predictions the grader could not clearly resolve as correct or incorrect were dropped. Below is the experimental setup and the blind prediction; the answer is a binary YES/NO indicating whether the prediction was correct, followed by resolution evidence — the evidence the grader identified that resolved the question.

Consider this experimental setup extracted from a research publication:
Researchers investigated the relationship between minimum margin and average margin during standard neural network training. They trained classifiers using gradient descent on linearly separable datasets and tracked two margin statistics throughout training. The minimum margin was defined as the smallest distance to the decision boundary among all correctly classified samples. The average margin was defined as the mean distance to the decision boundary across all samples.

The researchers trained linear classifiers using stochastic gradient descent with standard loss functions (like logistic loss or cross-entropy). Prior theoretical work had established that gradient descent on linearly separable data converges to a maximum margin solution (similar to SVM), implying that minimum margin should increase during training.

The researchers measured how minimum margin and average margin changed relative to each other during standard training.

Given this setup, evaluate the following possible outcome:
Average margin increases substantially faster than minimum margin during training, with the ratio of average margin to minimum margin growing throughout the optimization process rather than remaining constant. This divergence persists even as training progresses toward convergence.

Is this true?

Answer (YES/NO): NO